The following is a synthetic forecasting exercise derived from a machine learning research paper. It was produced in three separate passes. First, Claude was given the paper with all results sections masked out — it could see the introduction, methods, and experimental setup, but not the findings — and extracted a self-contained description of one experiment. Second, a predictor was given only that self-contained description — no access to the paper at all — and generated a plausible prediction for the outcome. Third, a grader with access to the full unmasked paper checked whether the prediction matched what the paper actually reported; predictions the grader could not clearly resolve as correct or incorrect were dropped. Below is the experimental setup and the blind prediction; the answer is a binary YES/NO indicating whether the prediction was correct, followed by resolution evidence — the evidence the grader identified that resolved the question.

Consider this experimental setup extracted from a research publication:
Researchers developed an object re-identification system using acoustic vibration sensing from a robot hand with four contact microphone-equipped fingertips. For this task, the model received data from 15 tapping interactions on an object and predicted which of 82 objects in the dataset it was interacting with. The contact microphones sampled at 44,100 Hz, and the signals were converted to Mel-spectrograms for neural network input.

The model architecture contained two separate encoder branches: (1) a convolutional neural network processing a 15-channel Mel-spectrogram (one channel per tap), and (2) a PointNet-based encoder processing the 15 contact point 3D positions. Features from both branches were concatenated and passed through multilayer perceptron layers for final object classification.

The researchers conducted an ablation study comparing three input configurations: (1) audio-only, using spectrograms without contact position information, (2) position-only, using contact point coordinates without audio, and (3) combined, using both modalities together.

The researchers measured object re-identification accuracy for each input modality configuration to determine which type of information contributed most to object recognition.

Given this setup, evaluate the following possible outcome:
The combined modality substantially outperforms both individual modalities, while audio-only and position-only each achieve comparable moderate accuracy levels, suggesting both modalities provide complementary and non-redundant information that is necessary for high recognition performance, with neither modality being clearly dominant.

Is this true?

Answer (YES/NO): NO